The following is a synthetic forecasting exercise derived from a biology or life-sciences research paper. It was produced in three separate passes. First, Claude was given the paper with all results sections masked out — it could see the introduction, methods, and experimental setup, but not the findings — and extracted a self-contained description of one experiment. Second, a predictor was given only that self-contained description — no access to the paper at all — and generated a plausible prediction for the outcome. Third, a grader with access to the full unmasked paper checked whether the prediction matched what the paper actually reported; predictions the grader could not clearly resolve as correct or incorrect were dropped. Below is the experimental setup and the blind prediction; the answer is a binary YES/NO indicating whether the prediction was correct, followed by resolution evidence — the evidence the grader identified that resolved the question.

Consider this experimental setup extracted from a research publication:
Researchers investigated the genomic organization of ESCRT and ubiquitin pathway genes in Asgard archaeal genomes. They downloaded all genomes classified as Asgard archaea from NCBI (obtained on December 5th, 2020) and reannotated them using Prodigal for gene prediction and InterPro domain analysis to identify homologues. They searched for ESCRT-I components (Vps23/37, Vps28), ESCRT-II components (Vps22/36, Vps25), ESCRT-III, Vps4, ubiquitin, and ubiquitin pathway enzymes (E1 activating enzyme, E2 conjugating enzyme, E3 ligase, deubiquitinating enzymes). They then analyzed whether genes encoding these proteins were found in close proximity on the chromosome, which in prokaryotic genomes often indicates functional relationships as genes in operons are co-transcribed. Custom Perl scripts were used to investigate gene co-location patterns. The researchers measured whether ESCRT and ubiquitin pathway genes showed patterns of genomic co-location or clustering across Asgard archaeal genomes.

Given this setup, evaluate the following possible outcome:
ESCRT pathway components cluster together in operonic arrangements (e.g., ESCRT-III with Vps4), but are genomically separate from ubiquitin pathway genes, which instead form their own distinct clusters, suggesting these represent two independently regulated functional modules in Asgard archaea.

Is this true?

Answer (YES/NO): NO